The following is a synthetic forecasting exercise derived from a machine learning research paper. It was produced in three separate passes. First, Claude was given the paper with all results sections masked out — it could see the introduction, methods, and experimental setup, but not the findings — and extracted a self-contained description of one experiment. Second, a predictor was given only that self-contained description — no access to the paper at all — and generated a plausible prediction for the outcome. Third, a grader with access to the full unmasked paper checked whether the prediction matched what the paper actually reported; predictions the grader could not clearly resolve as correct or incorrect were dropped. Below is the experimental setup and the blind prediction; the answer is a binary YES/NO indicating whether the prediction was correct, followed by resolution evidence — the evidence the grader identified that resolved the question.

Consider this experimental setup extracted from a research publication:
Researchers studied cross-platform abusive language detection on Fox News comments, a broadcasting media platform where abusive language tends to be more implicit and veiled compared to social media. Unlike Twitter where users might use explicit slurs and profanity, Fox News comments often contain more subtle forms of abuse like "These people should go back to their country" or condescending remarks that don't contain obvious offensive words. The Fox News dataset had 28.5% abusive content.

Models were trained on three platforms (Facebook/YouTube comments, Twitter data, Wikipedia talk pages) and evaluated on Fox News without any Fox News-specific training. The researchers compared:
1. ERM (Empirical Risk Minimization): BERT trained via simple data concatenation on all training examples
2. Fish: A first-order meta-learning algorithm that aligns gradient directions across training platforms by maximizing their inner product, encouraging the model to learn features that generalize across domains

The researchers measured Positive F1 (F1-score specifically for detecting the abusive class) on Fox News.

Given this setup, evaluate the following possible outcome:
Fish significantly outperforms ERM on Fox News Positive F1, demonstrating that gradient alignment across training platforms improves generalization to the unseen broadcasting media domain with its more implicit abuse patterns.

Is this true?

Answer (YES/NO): NO